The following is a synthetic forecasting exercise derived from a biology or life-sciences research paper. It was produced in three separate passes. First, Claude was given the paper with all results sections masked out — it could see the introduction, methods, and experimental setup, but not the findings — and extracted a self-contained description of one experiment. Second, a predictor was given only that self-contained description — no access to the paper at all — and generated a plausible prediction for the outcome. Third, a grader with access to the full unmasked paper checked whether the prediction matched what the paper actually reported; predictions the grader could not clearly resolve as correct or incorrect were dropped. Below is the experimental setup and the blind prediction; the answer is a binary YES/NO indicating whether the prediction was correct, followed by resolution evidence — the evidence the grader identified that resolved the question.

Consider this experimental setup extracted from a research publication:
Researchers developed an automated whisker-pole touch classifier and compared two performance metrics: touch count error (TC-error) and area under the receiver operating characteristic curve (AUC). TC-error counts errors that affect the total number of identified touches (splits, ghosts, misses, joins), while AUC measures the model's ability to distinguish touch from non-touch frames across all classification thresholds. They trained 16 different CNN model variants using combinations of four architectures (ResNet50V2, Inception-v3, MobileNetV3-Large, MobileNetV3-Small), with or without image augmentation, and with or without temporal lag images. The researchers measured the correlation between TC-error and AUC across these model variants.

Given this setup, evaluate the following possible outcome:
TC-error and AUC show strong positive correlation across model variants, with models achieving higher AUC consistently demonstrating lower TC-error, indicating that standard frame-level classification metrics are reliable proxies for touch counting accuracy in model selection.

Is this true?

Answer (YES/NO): NO